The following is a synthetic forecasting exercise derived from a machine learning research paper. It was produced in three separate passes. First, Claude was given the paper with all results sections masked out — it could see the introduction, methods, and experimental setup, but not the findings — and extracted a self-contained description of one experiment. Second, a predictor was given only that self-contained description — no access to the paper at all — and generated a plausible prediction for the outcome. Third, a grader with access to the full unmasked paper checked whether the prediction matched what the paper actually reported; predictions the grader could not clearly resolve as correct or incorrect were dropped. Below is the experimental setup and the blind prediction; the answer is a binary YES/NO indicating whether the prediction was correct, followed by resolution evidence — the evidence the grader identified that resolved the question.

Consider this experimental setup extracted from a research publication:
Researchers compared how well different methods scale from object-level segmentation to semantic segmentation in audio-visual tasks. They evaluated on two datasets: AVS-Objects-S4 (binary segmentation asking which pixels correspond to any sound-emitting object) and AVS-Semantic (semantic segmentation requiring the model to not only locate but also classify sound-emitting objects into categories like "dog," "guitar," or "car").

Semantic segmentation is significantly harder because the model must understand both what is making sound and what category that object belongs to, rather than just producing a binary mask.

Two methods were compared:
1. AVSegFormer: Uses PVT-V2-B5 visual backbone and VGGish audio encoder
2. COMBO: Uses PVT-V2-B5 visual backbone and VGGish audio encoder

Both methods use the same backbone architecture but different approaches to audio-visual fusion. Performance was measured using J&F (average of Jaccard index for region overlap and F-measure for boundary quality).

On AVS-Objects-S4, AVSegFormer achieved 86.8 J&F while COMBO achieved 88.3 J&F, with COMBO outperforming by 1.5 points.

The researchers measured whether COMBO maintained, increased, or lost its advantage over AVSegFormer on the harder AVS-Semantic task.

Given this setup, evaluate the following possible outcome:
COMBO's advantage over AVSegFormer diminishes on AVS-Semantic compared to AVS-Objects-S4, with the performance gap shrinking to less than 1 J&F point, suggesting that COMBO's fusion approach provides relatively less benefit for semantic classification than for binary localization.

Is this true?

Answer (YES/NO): NO